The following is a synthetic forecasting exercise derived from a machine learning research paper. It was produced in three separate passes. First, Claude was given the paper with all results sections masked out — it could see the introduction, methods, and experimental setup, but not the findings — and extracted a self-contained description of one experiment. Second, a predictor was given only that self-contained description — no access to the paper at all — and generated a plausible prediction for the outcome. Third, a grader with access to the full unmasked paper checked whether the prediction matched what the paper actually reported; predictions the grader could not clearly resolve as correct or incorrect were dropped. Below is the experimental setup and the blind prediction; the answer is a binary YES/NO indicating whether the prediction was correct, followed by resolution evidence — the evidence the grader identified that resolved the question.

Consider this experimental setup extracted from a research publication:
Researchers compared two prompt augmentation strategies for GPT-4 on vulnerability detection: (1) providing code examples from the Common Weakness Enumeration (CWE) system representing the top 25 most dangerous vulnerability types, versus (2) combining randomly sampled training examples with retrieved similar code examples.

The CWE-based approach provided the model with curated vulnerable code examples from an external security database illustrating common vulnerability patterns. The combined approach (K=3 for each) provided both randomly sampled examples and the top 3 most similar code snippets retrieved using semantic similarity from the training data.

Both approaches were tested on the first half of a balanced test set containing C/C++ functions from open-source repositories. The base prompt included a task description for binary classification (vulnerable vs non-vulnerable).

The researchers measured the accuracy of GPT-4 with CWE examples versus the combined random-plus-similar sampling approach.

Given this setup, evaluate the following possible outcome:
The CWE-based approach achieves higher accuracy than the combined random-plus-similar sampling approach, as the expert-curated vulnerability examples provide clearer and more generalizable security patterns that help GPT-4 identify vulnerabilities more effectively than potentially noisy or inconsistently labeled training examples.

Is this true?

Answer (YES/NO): YES